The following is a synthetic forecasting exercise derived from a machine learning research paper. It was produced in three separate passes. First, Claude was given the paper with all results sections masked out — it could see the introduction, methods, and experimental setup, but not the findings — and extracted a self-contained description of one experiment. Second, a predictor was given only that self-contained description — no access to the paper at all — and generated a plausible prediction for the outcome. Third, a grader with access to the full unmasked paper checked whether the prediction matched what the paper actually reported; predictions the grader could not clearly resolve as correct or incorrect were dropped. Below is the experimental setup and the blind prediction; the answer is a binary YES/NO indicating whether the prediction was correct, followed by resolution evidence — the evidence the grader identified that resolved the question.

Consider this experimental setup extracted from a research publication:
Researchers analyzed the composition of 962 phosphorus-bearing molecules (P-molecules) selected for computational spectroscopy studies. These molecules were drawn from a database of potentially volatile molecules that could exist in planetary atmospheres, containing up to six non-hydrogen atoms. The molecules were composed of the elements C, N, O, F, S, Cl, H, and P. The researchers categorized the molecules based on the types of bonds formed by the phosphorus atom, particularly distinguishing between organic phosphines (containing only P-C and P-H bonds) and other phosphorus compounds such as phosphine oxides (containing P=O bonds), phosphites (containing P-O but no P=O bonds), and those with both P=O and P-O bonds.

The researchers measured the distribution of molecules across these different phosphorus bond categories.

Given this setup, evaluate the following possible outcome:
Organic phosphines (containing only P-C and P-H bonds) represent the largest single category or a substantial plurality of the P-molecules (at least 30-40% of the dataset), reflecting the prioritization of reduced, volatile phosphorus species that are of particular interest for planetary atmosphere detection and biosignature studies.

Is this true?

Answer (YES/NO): YES